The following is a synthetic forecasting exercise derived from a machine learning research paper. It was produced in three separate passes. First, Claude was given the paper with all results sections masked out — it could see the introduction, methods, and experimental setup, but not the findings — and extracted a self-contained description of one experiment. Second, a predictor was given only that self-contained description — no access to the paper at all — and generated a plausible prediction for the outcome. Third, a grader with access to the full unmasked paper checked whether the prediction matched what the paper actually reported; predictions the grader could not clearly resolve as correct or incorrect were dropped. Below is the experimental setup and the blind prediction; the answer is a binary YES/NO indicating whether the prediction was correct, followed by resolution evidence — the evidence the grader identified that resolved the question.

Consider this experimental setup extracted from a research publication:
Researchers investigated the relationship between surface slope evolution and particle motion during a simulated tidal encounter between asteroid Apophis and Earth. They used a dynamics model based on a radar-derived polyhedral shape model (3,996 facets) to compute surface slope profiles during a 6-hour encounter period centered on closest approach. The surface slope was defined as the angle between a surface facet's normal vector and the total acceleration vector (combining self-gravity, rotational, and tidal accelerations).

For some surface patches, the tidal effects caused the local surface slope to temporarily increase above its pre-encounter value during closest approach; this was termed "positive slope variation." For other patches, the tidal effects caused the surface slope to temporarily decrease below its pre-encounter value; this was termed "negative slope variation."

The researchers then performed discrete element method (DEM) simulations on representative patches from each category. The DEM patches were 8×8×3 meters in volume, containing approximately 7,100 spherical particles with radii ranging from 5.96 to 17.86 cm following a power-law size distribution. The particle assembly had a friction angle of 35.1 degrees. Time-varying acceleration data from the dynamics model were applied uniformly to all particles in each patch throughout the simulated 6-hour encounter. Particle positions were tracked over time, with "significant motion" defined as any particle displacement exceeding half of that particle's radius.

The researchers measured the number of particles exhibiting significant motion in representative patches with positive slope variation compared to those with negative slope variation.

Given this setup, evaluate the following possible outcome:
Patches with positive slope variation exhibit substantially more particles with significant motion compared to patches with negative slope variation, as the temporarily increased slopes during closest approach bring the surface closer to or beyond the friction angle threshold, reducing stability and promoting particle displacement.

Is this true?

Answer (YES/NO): YES